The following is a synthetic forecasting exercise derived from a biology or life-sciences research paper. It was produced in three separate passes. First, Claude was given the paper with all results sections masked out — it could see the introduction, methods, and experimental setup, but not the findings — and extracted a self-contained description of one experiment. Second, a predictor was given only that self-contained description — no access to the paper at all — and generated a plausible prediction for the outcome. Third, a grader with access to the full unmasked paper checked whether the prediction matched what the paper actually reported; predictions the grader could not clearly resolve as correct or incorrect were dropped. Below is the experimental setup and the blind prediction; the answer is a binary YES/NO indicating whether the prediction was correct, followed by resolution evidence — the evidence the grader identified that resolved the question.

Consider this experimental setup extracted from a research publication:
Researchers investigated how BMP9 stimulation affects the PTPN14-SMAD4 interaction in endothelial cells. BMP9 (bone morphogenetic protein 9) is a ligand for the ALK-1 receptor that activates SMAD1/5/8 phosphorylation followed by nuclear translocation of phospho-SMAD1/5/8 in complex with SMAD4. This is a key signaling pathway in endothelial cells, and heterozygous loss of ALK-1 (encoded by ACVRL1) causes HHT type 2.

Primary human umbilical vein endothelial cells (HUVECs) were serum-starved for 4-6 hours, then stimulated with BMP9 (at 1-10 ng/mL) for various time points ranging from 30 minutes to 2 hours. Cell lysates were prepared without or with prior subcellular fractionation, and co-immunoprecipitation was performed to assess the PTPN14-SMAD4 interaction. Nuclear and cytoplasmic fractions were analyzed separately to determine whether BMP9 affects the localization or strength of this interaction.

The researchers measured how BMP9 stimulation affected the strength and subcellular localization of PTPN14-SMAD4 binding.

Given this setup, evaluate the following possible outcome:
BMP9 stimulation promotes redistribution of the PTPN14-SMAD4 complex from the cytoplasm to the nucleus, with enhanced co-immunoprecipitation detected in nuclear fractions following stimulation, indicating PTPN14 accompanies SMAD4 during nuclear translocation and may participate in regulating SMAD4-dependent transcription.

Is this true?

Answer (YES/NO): NO